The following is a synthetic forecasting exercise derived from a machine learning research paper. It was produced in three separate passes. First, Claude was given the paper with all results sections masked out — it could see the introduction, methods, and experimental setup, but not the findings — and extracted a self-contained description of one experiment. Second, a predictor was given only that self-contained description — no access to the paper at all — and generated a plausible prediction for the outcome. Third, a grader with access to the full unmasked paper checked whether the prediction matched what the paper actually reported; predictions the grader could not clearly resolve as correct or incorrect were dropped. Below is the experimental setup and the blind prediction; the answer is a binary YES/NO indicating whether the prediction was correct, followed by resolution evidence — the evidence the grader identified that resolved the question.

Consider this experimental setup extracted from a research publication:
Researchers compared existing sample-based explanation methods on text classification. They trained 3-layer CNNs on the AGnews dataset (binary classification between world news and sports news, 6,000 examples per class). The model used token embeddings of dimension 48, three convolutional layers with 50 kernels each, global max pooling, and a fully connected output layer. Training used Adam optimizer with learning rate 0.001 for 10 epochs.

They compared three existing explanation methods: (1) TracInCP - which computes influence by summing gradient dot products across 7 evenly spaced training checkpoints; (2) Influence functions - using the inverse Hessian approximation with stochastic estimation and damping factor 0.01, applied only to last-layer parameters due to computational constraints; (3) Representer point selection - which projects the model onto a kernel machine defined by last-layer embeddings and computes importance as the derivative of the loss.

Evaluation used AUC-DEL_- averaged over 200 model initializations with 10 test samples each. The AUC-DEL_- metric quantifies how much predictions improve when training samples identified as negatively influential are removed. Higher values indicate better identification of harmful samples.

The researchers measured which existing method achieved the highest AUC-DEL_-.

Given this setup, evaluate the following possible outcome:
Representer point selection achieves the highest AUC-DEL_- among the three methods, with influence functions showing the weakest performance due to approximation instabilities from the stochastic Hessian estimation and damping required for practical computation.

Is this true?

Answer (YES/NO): NO